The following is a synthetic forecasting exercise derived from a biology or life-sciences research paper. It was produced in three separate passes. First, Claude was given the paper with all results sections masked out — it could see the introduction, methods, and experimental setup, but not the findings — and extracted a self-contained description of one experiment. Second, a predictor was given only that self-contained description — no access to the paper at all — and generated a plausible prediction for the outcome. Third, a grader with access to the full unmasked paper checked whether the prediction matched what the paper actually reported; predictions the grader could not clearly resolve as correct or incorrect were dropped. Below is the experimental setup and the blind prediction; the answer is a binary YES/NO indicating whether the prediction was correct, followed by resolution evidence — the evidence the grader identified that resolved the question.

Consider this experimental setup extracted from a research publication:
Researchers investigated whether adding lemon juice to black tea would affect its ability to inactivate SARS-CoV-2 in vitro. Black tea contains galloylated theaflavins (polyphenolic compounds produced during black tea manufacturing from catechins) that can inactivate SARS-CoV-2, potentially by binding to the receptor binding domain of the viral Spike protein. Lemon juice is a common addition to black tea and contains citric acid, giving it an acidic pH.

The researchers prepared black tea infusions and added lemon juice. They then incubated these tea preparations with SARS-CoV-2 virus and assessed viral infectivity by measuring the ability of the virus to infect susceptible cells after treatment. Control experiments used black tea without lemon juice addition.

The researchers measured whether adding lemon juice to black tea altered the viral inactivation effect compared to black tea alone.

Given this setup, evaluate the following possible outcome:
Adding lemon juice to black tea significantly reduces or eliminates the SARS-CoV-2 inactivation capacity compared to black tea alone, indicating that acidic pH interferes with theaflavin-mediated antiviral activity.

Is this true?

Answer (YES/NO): NO